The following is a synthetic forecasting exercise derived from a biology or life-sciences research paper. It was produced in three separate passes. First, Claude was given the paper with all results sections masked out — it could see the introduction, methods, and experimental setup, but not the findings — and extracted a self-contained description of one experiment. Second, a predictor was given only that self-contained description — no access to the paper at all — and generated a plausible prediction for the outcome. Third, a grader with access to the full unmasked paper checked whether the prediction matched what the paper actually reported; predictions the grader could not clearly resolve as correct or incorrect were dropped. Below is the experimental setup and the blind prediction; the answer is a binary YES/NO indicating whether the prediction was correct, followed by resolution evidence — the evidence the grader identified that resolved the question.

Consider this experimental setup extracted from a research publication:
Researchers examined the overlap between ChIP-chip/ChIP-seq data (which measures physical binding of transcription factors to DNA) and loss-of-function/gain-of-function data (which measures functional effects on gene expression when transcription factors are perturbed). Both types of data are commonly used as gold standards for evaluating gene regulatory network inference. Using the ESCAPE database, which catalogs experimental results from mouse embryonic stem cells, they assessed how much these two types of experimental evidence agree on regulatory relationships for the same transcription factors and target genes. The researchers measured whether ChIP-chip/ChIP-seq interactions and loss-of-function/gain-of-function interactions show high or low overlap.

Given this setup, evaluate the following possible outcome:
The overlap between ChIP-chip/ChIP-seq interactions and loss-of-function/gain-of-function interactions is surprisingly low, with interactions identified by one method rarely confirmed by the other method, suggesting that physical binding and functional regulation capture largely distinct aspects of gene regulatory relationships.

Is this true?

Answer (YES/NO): YES